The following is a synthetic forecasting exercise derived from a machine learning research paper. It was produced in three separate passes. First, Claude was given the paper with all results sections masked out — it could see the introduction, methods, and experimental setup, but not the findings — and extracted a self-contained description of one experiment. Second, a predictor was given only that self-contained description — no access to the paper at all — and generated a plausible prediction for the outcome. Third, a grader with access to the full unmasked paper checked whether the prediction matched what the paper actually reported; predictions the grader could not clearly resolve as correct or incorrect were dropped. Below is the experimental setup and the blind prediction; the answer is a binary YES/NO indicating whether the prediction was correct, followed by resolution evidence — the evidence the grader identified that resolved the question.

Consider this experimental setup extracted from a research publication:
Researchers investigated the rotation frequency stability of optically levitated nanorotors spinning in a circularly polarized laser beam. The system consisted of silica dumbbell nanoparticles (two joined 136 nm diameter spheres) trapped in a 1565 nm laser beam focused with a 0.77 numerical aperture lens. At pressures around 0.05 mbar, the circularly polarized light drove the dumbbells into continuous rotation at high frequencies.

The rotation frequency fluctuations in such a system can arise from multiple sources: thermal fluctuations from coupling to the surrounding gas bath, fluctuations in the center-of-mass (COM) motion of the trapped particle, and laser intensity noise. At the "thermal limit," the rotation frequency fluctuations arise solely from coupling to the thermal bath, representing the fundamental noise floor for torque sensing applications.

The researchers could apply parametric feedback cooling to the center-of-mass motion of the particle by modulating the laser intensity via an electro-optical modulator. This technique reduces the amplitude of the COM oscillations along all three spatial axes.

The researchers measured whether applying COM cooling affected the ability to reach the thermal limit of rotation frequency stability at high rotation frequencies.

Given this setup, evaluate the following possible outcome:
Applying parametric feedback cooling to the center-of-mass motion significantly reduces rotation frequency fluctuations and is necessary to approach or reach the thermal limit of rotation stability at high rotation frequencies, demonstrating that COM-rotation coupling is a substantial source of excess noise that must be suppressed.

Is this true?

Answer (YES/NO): YES